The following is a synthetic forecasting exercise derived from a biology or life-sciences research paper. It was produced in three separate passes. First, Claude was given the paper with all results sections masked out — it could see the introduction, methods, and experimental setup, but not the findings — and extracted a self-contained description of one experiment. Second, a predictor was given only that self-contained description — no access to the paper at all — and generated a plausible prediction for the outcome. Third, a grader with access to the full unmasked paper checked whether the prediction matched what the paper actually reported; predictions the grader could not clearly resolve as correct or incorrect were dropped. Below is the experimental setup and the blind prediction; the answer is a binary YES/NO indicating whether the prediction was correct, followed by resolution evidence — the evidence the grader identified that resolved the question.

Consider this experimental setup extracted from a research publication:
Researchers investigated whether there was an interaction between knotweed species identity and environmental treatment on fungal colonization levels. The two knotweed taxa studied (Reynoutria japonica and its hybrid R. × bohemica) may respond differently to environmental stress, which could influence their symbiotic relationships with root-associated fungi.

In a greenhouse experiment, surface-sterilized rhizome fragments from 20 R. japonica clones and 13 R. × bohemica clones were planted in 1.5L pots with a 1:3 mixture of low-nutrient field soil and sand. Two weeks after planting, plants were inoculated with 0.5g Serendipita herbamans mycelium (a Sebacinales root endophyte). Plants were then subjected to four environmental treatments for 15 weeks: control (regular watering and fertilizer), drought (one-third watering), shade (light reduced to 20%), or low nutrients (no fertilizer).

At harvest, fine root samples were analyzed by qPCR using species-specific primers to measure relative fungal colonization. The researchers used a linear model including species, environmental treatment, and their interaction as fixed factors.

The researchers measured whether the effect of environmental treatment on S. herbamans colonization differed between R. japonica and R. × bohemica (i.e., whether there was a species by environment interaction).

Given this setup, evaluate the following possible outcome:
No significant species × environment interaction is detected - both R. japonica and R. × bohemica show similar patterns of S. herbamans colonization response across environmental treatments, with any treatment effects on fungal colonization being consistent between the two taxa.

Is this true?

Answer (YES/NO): YES